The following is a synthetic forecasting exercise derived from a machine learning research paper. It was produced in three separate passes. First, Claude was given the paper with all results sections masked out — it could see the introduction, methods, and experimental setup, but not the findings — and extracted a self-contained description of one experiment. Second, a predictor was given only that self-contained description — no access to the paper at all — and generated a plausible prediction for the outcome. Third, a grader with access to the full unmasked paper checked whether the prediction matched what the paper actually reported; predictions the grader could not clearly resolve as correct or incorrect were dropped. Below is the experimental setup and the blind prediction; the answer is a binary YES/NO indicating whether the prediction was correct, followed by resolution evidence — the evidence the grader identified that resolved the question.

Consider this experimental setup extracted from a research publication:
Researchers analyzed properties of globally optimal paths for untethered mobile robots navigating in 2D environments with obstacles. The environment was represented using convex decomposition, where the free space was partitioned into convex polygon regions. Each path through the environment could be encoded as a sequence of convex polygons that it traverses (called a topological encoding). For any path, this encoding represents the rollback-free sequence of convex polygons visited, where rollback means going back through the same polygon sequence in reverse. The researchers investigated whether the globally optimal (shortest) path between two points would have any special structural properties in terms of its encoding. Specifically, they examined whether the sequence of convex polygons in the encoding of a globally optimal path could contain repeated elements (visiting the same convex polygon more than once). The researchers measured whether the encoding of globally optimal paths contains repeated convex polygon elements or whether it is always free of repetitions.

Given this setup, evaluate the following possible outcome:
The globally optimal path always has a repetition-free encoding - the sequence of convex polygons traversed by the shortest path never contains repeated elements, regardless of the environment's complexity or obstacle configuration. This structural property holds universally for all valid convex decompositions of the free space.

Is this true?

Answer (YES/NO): YES